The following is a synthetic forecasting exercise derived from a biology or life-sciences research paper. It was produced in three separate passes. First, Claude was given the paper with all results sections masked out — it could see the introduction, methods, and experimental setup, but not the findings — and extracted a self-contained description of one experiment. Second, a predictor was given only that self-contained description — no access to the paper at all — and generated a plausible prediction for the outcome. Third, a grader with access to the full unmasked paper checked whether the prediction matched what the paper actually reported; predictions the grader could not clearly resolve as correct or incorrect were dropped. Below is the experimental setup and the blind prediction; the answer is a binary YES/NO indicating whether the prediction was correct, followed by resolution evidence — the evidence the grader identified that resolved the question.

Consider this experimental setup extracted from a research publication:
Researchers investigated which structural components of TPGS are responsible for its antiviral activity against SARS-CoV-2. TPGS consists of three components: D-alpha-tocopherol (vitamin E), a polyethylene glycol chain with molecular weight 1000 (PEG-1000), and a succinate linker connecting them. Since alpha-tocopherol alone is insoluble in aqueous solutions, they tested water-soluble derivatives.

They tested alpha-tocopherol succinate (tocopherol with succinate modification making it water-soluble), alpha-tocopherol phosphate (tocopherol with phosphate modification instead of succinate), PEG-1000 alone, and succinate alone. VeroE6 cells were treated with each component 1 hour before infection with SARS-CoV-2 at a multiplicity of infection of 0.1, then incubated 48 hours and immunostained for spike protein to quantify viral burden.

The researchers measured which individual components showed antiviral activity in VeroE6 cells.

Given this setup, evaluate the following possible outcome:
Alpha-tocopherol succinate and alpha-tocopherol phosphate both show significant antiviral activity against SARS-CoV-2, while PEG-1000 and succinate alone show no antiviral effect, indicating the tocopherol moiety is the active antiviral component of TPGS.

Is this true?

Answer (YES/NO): NO